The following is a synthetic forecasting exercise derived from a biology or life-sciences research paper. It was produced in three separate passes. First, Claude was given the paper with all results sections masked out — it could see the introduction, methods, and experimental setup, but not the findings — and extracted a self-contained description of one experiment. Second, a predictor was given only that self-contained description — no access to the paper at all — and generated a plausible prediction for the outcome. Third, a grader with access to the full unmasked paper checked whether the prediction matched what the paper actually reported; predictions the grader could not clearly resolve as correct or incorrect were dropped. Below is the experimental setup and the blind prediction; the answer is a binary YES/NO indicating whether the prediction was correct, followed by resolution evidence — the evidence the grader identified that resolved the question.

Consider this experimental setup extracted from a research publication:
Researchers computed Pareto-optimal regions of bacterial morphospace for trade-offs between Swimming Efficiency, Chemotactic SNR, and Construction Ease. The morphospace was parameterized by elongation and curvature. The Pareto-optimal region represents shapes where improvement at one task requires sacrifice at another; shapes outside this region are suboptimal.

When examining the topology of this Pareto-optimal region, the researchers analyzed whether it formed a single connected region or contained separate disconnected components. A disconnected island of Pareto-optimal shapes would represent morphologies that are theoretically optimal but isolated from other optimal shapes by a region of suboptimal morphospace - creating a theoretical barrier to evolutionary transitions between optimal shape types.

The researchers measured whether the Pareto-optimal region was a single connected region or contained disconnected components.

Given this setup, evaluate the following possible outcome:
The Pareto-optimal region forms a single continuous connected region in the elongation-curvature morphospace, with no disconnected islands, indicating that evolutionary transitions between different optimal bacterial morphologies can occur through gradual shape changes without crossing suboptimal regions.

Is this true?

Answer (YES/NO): NO